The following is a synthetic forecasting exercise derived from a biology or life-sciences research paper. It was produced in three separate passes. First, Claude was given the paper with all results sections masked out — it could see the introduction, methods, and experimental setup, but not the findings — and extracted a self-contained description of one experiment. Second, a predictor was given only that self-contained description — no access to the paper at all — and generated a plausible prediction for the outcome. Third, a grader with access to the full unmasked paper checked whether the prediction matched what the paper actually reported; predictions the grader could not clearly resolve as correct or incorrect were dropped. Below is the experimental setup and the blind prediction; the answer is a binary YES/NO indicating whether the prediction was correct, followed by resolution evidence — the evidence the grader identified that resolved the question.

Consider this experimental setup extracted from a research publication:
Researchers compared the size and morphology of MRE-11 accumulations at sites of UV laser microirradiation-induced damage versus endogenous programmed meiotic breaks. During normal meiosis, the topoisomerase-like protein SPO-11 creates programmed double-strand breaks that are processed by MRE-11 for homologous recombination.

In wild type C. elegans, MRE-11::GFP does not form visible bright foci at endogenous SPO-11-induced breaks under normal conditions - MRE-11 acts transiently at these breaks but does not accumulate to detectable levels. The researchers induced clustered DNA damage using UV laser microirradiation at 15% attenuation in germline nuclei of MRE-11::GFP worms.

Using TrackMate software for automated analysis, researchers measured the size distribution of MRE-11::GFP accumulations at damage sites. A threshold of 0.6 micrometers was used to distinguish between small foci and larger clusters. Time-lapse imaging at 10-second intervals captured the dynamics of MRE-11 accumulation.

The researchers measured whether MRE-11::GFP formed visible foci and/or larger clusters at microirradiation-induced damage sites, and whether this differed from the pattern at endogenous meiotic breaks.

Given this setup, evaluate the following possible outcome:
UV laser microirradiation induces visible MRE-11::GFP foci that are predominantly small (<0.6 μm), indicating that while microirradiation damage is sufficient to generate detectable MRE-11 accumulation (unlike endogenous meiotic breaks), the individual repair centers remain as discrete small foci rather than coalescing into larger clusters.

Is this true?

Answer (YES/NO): NO